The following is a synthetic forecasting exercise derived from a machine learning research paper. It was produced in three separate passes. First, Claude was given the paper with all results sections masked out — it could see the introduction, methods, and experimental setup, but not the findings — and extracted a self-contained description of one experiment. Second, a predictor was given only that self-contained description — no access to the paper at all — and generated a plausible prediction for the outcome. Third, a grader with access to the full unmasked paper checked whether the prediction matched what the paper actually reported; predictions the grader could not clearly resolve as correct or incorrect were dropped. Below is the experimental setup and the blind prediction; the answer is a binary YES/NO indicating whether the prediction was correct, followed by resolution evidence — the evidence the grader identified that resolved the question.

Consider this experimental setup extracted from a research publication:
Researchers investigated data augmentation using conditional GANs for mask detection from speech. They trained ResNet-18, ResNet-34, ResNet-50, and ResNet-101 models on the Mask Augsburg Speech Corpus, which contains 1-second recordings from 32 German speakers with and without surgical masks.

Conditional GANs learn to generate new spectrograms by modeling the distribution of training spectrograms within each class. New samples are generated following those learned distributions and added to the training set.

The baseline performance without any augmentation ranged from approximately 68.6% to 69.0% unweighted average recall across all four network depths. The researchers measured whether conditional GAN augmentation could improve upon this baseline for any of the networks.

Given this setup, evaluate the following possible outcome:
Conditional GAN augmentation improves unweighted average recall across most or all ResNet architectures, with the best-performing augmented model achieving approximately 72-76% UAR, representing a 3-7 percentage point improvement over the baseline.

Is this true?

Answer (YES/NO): NO